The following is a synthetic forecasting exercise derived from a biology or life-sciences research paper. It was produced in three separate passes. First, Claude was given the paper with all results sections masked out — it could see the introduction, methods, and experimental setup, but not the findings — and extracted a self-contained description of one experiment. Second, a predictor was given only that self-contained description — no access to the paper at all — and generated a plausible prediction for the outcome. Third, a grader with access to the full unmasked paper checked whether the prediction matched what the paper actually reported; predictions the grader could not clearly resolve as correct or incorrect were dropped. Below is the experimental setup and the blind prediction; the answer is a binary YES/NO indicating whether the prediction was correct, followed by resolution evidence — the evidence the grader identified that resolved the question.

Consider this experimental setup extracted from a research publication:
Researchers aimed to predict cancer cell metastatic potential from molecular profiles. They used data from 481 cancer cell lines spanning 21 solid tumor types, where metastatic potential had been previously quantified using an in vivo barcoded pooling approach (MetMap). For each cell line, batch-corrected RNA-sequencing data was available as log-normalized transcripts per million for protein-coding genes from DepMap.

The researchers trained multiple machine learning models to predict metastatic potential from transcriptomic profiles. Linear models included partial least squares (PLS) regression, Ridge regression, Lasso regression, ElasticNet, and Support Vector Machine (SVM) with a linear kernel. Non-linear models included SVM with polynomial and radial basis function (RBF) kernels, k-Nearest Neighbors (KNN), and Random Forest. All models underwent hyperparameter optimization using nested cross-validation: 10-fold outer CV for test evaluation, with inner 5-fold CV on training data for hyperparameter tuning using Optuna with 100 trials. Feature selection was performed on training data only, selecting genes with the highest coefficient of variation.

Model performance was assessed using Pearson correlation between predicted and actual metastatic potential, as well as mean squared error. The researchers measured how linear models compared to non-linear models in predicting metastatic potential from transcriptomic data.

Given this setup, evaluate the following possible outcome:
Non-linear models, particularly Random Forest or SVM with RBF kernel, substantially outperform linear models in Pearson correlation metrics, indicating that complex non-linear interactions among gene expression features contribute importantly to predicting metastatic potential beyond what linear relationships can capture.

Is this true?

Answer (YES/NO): NO